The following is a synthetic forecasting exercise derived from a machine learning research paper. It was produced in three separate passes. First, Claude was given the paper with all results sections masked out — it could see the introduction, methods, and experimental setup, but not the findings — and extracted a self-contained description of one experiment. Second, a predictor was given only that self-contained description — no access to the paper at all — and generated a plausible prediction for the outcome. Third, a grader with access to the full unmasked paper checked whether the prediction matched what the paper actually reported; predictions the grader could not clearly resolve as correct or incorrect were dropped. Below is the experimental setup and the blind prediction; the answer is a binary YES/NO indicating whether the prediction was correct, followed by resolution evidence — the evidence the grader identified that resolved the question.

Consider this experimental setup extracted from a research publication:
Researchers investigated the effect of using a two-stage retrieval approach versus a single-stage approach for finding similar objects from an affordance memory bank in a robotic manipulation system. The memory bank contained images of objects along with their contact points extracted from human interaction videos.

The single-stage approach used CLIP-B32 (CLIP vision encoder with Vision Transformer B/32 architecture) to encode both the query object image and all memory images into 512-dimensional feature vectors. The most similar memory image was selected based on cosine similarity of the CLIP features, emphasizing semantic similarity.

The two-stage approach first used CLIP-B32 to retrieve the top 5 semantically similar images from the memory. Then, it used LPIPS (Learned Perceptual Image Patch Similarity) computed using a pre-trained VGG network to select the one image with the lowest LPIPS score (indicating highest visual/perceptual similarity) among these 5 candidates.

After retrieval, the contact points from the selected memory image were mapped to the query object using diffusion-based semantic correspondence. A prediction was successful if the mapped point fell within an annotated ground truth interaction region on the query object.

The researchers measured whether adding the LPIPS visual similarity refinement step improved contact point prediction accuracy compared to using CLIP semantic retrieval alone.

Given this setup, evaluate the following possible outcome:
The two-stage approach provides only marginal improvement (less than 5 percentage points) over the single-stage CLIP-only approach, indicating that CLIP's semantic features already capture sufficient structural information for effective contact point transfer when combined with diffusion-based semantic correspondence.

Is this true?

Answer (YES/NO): NO